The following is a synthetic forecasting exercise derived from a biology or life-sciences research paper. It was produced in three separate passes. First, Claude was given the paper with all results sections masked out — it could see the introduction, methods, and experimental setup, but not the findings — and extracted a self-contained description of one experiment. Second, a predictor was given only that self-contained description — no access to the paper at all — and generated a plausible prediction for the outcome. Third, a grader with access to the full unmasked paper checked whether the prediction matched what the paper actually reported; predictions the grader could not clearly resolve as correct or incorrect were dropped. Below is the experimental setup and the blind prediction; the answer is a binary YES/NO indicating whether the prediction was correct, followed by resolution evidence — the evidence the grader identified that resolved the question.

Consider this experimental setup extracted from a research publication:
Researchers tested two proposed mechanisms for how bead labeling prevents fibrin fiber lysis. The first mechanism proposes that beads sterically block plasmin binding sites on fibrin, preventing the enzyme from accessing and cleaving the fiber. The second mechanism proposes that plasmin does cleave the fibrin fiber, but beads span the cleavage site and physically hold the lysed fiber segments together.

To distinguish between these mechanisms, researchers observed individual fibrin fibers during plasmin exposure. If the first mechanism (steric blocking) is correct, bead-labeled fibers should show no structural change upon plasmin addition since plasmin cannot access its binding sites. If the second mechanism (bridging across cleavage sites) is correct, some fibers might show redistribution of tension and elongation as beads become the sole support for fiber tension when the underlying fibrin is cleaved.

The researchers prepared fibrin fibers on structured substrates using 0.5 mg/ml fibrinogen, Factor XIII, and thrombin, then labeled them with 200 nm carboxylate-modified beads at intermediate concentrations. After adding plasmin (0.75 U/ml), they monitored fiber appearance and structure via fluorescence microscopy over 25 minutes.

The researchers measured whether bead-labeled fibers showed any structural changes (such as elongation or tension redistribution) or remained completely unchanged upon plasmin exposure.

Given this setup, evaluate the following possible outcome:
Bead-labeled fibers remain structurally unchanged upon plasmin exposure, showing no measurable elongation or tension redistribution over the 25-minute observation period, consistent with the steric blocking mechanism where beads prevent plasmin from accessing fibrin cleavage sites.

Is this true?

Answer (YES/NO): NO